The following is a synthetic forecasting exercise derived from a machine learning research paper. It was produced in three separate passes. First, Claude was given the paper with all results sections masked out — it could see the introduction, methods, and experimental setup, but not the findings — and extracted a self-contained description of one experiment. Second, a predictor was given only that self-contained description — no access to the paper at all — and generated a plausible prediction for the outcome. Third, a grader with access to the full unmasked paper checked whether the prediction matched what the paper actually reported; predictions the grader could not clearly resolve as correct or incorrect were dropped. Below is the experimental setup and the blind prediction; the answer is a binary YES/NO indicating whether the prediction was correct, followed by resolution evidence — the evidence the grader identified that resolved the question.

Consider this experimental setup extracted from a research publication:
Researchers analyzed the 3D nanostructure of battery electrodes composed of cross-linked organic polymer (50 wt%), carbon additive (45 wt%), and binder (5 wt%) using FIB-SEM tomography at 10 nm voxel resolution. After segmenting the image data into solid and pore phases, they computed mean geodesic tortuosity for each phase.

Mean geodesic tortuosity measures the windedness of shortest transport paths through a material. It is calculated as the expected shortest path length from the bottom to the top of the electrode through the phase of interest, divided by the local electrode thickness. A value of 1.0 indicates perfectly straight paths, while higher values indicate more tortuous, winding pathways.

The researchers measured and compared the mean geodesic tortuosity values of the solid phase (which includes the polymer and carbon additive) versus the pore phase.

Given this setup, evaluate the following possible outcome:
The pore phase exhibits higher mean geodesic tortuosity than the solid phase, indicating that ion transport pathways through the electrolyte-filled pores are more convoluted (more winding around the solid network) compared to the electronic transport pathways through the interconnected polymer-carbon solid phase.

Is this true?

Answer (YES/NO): YES